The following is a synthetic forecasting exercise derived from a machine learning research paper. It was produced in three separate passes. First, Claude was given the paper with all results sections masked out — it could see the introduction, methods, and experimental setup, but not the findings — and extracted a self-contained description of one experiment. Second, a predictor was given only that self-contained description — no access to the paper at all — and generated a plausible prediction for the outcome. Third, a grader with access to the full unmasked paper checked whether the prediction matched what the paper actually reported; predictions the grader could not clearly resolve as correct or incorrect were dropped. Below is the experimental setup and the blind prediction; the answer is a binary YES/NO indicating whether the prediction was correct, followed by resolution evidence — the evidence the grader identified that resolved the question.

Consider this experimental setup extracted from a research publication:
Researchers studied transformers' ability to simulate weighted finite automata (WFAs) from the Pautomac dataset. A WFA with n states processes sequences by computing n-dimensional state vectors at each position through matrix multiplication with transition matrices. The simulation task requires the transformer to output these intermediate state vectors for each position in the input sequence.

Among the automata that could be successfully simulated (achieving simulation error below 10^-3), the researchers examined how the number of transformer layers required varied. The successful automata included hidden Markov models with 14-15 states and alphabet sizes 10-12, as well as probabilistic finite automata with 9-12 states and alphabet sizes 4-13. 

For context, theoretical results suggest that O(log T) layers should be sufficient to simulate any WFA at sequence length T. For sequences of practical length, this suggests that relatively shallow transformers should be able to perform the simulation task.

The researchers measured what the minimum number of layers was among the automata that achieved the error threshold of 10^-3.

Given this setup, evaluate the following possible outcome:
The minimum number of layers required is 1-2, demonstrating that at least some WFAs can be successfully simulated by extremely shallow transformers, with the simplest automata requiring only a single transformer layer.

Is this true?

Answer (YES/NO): NO